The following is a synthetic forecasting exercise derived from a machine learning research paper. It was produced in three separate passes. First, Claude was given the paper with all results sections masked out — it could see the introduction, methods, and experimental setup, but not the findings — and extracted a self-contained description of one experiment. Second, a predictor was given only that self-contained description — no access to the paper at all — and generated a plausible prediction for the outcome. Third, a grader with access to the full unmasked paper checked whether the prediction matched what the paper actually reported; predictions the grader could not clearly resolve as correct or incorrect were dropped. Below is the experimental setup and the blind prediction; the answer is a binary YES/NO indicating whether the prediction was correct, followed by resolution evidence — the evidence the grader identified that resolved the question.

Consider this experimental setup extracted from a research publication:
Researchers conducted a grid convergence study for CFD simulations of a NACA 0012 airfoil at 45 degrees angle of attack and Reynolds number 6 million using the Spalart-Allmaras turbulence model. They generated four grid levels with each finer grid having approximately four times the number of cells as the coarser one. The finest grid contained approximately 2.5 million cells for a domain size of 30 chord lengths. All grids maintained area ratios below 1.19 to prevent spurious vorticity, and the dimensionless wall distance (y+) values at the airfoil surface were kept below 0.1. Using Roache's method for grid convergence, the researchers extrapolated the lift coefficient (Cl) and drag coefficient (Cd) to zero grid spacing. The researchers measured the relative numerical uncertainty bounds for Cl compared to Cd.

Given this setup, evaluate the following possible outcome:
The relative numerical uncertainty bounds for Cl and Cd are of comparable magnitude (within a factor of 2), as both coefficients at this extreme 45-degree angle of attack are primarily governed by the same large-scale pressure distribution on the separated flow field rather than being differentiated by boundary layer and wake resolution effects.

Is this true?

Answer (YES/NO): NO